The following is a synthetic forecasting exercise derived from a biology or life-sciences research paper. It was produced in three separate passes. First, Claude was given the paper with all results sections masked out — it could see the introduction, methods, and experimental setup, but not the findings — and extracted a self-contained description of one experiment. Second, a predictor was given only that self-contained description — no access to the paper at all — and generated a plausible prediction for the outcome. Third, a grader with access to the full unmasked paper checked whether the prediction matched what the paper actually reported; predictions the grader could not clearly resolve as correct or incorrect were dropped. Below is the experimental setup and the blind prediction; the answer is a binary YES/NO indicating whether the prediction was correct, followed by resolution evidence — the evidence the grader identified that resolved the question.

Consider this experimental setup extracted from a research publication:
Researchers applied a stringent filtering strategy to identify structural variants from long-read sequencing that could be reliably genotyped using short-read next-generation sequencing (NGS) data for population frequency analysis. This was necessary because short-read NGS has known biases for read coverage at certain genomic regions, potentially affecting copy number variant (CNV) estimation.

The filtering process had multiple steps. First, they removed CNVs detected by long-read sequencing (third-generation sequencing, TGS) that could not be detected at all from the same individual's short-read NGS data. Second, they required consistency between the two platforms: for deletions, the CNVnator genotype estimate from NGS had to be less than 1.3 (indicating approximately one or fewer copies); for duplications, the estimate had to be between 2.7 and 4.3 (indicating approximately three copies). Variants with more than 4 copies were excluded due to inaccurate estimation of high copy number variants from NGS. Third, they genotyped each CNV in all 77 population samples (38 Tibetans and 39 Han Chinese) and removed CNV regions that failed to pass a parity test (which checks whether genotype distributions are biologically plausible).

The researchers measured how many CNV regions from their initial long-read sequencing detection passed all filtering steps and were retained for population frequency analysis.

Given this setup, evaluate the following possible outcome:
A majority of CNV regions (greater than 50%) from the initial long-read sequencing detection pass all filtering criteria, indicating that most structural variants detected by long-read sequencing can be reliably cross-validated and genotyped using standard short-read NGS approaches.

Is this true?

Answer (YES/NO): NO